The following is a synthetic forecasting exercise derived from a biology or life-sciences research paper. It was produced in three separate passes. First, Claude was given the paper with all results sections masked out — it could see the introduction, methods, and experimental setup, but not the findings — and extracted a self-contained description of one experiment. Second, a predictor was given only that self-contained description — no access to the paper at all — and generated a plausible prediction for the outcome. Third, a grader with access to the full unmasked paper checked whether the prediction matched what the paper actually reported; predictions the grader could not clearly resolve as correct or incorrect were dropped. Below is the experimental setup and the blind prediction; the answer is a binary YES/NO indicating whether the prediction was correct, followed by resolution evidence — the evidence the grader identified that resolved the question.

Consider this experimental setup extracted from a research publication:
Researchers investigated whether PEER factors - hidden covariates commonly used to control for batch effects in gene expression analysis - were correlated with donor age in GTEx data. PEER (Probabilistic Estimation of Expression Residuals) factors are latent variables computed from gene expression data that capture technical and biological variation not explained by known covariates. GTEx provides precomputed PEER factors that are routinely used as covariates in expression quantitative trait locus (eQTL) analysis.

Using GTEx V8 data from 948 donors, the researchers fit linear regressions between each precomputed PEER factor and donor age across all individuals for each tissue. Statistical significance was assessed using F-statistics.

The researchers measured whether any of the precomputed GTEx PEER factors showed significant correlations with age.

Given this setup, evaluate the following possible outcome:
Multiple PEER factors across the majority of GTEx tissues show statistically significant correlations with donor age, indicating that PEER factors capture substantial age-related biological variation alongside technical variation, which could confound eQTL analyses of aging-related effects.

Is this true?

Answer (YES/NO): YES